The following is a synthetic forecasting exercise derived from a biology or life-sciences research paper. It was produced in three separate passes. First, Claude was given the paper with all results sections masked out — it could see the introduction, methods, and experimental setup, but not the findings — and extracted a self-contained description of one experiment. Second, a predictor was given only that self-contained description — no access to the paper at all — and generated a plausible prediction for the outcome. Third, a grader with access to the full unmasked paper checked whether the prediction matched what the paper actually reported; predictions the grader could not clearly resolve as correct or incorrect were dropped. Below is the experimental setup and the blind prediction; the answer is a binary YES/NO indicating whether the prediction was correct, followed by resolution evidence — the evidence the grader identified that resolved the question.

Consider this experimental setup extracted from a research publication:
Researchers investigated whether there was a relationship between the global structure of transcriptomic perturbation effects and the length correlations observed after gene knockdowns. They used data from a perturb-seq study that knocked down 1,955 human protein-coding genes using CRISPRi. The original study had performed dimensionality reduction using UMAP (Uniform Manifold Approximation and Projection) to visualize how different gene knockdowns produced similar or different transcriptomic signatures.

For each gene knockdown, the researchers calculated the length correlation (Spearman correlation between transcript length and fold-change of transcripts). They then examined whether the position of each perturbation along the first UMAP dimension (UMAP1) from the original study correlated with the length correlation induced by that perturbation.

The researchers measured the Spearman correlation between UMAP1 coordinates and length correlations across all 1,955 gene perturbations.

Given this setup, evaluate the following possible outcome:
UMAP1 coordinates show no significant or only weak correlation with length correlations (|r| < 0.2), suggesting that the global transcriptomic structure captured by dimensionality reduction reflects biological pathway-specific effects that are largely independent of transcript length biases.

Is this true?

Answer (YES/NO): NO